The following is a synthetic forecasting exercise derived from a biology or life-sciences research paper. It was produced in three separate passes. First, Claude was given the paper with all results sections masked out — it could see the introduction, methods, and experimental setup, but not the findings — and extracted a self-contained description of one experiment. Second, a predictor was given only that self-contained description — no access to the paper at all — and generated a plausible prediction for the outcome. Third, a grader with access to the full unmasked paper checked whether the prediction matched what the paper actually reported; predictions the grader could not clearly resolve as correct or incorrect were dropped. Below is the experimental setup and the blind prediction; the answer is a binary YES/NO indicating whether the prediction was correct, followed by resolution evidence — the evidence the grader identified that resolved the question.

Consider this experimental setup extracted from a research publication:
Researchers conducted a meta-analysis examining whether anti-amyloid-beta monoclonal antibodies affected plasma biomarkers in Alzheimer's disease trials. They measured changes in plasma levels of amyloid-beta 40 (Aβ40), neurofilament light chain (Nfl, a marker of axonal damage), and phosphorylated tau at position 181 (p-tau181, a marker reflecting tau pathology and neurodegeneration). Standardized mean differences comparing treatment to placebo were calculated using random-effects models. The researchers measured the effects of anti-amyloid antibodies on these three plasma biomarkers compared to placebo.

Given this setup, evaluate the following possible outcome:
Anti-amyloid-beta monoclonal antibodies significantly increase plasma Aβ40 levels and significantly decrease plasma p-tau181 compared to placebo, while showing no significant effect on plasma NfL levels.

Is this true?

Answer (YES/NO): NO